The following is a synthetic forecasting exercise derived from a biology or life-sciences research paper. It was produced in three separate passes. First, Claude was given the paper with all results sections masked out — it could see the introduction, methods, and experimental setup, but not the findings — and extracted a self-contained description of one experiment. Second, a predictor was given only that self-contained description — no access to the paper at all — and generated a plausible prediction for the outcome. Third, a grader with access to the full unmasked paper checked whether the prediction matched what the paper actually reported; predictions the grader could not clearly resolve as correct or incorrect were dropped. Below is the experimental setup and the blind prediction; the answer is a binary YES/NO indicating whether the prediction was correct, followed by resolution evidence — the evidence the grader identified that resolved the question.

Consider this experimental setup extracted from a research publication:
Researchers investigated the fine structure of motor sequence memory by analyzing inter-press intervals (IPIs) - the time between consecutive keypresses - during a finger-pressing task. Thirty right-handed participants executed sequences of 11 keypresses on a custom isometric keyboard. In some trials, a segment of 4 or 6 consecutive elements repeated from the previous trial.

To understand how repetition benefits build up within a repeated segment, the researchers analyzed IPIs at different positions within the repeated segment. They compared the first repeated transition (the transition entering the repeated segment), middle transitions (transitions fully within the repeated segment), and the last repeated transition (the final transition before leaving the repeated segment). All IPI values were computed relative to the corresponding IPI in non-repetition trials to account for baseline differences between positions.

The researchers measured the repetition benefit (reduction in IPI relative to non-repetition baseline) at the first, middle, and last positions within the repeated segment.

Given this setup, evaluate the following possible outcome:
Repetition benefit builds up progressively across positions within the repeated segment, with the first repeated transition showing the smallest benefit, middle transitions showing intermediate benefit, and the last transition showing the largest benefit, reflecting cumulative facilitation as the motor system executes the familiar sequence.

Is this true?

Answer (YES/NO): NO